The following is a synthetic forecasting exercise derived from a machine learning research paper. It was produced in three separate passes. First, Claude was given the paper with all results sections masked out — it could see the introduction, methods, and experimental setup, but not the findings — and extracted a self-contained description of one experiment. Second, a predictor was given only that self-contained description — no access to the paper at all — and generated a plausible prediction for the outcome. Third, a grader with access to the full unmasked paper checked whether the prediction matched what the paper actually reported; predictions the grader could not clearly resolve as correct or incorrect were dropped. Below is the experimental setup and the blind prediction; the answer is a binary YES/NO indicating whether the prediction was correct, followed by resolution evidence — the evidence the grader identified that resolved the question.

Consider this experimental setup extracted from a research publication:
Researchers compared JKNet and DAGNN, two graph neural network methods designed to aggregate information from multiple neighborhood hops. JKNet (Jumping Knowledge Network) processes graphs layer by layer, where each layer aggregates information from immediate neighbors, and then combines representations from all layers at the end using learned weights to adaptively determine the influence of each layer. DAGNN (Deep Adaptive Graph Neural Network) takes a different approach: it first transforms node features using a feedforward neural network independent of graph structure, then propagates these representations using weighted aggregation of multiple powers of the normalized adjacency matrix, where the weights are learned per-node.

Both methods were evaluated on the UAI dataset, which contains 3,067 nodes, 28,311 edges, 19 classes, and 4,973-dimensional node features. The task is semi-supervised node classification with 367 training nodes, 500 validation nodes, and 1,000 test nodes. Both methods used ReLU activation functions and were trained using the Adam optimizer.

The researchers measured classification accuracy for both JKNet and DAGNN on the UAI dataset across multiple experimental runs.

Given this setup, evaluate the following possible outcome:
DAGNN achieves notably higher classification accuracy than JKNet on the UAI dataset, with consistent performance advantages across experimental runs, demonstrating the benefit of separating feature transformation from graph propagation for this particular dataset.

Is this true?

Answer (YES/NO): NO